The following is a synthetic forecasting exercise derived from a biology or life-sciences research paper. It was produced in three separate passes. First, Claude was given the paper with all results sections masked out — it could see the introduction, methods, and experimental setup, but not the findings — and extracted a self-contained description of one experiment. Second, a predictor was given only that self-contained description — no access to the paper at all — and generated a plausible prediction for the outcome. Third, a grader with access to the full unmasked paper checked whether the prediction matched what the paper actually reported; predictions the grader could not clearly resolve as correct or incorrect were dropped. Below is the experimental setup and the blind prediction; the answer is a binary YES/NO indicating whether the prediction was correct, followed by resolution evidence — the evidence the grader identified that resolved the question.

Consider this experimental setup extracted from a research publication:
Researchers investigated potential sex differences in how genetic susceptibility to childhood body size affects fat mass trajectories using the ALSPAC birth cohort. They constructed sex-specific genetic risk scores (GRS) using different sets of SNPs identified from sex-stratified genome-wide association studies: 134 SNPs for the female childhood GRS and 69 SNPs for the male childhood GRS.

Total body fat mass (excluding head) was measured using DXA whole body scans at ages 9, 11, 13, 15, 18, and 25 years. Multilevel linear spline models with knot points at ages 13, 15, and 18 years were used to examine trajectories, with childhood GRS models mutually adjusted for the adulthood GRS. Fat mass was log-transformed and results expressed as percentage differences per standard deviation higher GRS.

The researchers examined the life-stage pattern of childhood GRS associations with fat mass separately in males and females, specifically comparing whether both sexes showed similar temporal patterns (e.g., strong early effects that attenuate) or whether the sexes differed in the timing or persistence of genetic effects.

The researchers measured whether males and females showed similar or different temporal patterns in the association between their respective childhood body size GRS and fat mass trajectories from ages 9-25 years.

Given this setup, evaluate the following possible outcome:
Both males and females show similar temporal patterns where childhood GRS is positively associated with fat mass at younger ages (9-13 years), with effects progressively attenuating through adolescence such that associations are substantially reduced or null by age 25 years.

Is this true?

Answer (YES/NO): NO